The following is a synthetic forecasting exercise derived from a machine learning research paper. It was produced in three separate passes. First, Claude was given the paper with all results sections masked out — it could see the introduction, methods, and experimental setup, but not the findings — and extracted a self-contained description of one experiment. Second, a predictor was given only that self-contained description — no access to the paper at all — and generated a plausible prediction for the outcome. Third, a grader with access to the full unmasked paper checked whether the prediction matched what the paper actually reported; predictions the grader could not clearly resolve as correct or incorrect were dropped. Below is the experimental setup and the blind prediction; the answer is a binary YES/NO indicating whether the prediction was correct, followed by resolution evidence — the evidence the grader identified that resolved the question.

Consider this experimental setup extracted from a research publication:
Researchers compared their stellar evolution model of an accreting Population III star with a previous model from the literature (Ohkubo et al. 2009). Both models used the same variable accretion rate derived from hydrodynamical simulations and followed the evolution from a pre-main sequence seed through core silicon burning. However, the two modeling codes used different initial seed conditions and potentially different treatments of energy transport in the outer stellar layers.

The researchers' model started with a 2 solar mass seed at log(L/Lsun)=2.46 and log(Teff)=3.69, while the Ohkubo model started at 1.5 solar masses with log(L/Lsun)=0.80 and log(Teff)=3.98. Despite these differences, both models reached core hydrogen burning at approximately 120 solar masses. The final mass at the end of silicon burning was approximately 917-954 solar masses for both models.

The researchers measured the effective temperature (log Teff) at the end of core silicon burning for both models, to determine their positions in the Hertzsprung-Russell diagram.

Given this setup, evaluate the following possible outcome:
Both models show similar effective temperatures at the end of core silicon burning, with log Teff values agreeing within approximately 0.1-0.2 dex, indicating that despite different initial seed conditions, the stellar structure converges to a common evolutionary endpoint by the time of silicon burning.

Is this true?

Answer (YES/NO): NO